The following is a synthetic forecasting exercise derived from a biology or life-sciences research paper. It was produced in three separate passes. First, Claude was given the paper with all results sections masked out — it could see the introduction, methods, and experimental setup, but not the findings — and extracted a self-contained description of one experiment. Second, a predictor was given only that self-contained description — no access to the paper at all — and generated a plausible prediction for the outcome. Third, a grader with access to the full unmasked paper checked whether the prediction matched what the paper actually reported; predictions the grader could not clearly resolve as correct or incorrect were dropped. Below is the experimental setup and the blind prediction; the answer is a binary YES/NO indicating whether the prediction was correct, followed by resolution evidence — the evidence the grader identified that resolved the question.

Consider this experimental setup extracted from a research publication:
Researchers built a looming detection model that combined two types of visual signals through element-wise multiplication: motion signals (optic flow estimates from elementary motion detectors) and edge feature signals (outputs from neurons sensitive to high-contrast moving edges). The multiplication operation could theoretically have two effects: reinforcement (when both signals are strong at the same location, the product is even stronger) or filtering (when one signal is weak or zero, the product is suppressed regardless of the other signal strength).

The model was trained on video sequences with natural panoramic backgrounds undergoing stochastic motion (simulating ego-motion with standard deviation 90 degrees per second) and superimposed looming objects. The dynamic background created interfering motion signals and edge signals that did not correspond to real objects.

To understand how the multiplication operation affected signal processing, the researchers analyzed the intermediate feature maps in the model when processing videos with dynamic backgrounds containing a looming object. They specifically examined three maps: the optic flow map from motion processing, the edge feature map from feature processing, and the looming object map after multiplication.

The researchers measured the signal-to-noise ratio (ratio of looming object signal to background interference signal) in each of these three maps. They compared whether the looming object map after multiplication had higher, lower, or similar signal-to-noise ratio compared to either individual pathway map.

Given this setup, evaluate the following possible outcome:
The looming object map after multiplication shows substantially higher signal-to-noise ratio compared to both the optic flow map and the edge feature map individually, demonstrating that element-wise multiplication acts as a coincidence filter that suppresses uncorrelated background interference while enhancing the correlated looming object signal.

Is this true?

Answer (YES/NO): YES